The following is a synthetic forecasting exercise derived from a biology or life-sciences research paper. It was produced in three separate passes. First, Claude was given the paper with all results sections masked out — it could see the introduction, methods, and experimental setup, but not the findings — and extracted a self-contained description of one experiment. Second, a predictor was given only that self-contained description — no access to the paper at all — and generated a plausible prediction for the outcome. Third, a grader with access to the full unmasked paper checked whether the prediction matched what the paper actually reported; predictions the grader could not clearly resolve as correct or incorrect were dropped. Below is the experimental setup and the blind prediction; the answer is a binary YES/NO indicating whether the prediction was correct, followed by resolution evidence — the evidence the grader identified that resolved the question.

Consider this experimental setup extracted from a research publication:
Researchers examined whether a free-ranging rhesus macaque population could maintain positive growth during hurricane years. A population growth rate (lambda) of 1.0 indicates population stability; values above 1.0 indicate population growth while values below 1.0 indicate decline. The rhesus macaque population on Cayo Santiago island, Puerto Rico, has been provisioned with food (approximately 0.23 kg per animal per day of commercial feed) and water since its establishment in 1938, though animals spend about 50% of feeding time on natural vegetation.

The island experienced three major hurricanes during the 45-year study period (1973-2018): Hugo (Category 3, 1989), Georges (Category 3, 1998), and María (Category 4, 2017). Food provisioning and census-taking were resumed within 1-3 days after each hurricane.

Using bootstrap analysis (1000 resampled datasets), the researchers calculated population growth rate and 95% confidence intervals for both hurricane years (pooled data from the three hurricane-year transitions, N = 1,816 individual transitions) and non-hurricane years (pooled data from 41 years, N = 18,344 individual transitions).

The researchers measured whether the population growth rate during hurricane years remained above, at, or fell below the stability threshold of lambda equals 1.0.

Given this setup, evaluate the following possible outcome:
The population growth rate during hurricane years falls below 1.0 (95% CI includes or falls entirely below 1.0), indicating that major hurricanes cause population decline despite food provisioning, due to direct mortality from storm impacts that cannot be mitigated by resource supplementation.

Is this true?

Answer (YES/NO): NO